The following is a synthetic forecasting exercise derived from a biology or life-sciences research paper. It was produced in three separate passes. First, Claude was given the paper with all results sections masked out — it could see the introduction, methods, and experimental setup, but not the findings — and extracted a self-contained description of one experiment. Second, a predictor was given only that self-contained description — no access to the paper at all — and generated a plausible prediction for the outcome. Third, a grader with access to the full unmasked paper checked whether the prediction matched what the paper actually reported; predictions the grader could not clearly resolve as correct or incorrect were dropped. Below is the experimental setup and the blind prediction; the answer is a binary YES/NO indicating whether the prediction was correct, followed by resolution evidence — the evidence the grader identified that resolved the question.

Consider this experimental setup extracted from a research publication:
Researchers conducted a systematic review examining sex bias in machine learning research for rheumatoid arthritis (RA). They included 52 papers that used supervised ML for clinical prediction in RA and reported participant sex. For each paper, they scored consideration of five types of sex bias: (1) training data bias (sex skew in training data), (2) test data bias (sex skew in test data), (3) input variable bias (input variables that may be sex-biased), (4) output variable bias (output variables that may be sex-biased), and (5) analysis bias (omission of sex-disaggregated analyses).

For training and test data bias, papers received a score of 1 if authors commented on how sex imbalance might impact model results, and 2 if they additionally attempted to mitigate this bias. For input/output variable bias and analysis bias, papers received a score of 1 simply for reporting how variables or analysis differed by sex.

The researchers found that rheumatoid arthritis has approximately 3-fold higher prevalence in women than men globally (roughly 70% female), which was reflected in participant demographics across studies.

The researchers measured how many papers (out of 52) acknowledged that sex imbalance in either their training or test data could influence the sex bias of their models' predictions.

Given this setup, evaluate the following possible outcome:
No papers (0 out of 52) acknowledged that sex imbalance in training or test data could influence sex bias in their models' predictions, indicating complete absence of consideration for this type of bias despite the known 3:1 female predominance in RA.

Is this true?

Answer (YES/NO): YES